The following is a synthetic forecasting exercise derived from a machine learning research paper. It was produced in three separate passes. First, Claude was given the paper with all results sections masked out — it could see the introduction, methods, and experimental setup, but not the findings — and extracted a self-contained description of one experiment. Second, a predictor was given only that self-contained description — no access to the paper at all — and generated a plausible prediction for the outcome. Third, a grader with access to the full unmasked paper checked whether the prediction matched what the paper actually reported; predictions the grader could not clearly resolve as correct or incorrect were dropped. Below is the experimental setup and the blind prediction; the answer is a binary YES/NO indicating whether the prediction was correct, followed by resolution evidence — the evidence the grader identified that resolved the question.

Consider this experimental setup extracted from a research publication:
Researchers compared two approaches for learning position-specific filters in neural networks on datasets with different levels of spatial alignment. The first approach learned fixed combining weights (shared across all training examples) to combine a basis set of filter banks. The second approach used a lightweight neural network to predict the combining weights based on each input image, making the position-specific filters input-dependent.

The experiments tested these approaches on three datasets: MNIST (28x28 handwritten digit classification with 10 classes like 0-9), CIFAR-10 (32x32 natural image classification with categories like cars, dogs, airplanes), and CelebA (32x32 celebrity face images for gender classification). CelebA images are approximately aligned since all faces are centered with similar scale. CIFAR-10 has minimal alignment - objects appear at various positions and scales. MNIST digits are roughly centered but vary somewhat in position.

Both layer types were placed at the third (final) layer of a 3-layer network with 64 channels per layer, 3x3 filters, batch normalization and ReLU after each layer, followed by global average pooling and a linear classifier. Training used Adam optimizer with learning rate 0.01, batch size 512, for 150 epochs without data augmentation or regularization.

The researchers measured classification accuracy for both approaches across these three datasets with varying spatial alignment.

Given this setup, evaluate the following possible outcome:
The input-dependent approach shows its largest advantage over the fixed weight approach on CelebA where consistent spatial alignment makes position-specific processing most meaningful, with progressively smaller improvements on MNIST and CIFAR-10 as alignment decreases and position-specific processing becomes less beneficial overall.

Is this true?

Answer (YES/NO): NO